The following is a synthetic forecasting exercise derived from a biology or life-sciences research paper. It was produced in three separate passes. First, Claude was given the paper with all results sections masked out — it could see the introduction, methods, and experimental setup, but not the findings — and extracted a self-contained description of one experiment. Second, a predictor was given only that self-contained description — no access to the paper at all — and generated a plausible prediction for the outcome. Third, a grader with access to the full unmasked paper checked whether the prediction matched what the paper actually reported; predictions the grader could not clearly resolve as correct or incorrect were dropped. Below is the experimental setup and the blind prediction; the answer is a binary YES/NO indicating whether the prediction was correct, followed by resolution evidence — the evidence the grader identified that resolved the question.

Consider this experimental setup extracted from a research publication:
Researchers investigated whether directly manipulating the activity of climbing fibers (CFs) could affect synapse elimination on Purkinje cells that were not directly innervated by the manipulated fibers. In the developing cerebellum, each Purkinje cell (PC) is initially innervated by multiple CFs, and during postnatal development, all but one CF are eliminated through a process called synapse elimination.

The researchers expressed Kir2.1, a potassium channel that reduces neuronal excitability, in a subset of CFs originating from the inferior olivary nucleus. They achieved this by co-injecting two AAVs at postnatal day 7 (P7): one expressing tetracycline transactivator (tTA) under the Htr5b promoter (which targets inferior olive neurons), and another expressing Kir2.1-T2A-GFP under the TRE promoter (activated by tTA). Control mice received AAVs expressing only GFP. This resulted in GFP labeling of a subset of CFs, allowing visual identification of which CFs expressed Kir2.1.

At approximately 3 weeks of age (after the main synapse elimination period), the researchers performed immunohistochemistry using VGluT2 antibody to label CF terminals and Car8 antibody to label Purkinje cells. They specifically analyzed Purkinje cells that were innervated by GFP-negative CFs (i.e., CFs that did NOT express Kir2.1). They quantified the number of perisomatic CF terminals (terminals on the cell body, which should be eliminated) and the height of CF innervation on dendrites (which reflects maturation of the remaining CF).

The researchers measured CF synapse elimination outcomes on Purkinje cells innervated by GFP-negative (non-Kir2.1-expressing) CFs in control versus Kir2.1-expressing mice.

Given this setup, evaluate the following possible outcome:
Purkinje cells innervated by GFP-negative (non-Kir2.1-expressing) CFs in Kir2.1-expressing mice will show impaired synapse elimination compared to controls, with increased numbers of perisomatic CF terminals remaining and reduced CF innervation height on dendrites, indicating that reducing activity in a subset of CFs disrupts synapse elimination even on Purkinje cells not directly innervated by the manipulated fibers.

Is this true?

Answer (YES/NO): YES